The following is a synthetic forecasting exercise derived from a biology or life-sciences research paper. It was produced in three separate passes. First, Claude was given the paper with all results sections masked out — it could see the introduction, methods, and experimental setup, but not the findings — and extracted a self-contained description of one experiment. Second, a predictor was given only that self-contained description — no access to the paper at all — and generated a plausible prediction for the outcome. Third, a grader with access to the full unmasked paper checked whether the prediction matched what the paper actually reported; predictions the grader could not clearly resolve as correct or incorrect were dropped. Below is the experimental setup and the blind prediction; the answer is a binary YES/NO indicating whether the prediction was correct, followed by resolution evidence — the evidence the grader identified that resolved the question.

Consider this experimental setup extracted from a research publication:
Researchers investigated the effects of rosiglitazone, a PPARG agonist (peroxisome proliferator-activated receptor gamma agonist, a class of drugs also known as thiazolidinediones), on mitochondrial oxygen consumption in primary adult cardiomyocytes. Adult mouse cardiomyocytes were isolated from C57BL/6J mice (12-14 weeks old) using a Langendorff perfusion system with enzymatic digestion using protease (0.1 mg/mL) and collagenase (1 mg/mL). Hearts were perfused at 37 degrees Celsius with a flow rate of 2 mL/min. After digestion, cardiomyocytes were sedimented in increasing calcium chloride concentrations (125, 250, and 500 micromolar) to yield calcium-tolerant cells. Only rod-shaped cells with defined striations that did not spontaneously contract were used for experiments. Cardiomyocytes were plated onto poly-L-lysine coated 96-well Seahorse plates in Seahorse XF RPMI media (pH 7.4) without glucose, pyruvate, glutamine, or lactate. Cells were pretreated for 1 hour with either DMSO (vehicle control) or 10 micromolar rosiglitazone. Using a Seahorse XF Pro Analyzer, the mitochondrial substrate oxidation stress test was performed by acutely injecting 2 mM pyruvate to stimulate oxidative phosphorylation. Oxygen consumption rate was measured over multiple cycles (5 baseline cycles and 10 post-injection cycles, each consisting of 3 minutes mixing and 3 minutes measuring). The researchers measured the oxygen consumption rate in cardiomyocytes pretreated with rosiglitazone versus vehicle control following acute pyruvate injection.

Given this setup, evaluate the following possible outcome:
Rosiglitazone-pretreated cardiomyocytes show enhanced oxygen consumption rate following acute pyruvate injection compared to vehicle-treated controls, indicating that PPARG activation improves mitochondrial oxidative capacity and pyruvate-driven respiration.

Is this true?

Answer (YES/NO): NO